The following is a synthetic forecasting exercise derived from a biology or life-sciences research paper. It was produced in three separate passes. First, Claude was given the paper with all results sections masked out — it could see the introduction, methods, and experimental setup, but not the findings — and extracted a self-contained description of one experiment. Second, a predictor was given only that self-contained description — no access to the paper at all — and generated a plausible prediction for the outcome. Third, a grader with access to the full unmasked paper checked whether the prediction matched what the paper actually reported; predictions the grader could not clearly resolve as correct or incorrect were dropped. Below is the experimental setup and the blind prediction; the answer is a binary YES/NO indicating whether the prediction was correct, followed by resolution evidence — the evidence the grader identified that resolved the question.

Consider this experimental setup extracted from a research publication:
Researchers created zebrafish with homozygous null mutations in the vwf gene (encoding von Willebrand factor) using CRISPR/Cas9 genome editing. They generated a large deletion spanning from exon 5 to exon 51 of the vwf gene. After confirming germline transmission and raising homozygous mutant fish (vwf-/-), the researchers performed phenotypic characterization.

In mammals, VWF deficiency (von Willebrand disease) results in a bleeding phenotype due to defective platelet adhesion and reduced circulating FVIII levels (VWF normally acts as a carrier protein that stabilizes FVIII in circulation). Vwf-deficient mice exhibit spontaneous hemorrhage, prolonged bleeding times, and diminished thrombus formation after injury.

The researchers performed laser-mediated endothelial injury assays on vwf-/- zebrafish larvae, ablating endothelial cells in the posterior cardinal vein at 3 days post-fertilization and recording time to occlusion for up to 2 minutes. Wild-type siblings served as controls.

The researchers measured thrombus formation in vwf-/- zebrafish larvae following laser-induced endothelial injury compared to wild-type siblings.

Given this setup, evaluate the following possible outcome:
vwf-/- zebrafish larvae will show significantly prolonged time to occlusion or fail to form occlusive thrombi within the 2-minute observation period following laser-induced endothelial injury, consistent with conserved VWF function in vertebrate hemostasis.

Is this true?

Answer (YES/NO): NO